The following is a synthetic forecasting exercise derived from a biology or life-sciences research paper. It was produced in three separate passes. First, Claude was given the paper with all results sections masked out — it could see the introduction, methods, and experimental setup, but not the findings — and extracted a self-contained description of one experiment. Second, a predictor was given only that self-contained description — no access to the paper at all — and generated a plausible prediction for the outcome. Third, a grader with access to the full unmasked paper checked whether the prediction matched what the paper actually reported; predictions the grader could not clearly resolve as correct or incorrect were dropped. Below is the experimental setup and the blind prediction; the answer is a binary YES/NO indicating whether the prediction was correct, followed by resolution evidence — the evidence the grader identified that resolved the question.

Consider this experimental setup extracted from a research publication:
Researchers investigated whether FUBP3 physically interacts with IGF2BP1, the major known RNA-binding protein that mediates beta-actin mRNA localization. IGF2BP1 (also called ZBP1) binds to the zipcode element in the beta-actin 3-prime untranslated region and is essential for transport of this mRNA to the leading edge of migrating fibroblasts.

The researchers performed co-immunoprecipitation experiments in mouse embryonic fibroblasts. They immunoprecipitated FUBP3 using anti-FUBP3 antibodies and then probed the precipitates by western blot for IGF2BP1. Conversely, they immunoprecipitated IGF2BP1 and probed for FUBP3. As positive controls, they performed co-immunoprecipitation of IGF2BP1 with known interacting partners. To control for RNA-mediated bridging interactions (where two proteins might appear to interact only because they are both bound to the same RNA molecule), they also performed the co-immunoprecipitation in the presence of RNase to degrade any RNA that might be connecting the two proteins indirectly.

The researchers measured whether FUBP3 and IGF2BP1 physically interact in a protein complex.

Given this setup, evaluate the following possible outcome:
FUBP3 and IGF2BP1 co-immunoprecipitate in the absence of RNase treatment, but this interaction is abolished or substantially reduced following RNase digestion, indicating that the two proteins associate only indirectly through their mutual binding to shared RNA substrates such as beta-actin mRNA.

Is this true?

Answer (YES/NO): NO